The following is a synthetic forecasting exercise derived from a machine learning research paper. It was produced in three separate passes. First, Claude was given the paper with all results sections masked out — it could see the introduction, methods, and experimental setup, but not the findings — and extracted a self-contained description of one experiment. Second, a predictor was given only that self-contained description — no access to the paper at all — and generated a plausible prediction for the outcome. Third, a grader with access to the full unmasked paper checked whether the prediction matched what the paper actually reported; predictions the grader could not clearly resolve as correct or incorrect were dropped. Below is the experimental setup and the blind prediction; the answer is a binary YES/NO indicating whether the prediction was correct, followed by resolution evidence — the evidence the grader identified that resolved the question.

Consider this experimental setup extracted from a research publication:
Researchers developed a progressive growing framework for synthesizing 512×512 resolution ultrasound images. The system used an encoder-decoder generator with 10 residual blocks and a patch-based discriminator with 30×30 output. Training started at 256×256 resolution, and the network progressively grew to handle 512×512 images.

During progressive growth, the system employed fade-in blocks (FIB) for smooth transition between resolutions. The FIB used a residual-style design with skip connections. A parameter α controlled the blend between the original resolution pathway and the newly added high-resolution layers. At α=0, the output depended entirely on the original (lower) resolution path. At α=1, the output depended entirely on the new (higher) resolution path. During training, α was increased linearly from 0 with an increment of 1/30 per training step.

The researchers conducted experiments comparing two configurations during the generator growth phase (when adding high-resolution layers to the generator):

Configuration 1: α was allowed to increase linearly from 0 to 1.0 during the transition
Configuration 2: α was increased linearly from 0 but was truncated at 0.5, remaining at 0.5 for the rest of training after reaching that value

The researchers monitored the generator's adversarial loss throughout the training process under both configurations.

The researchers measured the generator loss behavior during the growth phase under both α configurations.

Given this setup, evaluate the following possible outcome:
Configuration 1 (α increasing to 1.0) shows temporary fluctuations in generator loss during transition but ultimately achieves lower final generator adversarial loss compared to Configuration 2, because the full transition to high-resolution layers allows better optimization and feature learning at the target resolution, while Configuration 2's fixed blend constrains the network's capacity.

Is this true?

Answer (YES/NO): NO